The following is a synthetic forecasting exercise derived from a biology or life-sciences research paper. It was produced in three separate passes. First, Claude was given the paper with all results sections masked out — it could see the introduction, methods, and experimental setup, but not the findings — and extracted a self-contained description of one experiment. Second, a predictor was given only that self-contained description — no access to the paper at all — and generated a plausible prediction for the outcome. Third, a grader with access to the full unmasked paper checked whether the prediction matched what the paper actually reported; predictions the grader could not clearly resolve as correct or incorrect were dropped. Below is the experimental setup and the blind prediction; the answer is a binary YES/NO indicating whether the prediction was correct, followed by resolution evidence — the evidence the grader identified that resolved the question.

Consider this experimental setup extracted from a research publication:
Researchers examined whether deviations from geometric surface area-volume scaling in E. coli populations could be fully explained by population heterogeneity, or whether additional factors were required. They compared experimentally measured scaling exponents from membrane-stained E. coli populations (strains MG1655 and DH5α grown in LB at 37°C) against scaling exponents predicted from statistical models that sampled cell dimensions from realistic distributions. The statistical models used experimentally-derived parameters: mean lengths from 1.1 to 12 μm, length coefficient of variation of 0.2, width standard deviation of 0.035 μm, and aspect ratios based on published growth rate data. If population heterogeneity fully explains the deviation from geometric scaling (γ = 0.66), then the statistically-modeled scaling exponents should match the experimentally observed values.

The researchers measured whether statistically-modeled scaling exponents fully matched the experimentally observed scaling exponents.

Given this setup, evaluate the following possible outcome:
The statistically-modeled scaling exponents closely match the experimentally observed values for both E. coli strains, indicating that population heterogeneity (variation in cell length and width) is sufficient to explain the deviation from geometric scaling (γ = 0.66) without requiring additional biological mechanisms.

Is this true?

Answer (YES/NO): NO